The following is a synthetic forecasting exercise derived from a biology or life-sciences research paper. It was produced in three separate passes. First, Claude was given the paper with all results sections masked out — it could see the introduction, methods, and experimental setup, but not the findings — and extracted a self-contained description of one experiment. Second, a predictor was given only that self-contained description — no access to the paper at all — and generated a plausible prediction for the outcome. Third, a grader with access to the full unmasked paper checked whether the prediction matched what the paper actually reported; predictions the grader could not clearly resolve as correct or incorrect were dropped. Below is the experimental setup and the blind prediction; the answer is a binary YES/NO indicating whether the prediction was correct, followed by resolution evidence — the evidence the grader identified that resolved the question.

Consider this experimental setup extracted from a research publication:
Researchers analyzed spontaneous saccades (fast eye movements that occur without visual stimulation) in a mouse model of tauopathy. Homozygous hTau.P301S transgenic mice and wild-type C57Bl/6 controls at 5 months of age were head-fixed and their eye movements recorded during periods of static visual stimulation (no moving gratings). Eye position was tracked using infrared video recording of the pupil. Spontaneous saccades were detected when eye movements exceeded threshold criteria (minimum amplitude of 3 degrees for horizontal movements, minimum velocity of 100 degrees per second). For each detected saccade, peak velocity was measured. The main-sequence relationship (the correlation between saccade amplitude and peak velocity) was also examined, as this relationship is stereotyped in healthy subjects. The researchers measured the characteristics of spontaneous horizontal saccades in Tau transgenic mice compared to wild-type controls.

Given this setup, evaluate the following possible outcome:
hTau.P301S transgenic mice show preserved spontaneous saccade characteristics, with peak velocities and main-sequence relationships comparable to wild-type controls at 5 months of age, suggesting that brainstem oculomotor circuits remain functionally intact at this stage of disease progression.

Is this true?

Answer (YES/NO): YES